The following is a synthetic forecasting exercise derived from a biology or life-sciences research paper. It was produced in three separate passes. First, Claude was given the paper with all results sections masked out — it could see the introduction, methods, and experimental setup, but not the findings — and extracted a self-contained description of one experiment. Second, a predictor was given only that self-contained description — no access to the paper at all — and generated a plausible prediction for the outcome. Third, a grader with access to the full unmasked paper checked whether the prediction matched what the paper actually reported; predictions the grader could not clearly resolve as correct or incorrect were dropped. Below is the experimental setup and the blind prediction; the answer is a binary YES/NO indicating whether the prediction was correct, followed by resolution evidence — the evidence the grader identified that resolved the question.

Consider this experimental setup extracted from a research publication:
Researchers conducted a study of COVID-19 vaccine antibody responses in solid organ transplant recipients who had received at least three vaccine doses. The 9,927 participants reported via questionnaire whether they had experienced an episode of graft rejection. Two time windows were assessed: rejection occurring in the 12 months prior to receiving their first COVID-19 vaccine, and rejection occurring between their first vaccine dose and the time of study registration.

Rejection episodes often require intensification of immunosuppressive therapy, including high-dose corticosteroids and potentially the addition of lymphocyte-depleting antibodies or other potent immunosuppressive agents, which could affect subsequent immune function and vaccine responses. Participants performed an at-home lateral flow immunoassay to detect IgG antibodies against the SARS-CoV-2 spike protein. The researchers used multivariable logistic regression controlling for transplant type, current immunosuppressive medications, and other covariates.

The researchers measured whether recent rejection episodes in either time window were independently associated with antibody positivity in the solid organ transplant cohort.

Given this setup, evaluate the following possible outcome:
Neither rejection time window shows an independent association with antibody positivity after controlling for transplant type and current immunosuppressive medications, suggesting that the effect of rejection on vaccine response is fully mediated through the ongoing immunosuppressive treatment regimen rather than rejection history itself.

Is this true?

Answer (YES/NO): NO